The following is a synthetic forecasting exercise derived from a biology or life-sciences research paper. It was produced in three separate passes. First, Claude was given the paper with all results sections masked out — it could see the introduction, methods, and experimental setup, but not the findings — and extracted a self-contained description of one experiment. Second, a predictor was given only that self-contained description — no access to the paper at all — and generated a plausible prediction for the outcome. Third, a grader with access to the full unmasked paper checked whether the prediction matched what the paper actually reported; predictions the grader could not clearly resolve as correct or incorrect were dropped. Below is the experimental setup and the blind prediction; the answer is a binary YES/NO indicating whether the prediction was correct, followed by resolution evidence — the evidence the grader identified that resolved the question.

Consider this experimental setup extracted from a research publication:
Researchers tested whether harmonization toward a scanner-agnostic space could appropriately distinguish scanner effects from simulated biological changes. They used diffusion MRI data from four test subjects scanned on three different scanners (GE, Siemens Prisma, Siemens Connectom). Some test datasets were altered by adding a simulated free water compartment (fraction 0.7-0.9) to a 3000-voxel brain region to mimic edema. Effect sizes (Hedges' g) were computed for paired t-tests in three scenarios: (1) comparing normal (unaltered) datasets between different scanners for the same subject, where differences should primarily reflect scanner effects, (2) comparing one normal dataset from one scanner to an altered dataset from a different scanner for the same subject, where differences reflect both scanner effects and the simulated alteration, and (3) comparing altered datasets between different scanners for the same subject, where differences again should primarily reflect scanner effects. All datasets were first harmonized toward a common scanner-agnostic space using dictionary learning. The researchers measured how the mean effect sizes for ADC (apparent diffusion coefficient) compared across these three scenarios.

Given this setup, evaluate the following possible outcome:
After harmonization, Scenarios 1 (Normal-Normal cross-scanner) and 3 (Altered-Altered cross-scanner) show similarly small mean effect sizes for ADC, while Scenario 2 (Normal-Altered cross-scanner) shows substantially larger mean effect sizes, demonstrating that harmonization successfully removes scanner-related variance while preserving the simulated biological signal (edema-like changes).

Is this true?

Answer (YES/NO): YES